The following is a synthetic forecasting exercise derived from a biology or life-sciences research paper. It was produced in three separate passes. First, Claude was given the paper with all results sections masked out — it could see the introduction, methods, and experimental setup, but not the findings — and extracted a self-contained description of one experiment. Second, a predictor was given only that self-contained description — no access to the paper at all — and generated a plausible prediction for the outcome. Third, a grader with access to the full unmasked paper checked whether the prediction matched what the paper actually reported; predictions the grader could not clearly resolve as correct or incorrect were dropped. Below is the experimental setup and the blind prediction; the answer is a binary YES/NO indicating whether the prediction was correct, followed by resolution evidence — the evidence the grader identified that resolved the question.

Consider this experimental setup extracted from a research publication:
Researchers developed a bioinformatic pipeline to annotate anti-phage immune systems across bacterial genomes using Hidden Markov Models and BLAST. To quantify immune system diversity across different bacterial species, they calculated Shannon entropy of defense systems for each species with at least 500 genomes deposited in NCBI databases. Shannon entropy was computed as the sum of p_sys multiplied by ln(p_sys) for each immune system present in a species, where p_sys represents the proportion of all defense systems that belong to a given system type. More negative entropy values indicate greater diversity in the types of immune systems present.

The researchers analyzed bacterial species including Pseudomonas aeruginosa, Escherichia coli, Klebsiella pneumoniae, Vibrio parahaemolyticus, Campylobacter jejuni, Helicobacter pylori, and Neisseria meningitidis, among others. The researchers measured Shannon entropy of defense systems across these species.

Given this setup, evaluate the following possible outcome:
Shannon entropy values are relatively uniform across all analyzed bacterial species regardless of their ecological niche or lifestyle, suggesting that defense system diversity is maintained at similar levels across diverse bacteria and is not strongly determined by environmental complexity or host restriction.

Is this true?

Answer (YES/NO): NO